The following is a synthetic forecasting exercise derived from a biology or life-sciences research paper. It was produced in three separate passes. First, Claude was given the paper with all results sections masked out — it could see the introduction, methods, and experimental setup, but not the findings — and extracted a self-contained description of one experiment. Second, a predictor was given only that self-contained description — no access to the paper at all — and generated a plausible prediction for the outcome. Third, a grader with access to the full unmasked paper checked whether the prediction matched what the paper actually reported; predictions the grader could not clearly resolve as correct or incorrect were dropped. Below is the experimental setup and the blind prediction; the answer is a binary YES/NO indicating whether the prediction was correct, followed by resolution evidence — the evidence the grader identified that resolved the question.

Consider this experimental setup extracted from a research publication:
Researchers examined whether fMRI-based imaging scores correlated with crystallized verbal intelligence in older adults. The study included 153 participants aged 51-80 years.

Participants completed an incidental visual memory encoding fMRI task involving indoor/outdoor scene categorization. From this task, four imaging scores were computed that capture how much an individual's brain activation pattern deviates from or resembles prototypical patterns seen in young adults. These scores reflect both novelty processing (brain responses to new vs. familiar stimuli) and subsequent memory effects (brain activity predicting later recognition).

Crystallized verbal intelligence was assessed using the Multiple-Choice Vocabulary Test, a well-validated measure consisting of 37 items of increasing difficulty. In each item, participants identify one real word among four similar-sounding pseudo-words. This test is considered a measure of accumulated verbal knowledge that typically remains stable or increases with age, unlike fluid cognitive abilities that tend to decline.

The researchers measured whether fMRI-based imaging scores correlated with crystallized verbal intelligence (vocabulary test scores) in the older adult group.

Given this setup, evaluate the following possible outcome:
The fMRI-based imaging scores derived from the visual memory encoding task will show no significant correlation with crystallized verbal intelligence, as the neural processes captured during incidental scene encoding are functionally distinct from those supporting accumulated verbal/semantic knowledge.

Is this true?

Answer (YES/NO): YES